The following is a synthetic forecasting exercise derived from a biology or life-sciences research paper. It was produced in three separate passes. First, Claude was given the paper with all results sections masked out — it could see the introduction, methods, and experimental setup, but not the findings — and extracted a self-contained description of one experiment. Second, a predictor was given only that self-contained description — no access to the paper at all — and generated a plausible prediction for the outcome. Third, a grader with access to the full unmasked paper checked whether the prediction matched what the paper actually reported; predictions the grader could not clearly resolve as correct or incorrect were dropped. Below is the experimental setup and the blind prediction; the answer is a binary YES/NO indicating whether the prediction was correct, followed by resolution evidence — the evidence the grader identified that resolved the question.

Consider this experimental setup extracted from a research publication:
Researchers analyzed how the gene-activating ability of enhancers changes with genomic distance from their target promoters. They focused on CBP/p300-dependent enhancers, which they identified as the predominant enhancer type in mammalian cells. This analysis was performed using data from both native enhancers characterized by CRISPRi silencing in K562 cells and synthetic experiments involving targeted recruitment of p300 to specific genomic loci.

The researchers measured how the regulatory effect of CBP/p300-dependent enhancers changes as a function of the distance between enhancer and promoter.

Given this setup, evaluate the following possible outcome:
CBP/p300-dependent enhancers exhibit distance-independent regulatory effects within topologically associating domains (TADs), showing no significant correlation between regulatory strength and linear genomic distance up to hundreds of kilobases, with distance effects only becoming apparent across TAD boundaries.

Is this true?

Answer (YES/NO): NO